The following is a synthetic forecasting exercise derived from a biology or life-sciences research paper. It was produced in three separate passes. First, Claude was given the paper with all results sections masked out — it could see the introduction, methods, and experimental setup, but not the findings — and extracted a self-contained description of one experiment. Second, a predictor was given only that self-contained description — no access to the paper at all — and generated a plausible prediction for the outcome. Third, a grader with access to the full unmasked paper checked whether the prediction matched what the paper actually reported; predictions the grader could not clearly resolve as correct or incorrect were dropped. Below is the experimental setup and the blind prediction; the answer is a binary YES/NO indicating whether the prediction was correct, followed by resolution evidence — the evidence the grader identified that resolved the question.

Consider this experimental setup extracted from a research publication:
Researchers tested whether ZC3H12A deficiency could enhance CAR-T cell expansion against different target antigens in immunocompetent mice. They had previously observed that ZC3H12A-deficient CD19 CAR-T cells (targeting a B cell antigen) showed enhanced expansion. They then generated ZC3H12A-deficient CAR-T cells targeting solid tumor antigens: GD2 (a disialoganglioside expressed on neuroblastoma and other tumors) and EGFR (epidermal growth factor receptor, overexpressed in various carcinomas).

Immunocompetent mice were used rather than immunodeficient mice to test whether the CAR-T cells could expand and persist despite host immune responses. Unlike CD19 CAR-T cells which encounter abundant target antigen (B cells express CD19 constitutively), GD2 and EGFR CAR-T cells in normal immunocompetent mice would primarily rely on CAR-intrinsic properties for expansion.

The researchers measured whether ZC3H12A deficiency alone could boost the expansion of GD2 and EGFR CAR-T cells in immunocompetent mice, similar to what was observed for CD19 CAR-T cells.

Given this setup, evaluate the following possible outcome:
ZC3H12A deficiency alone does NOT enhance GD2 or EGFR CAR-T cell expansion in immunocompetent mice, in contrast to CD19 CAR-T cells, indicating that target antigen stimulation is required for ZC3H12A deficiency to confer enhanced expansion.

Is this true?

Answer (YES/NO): YES